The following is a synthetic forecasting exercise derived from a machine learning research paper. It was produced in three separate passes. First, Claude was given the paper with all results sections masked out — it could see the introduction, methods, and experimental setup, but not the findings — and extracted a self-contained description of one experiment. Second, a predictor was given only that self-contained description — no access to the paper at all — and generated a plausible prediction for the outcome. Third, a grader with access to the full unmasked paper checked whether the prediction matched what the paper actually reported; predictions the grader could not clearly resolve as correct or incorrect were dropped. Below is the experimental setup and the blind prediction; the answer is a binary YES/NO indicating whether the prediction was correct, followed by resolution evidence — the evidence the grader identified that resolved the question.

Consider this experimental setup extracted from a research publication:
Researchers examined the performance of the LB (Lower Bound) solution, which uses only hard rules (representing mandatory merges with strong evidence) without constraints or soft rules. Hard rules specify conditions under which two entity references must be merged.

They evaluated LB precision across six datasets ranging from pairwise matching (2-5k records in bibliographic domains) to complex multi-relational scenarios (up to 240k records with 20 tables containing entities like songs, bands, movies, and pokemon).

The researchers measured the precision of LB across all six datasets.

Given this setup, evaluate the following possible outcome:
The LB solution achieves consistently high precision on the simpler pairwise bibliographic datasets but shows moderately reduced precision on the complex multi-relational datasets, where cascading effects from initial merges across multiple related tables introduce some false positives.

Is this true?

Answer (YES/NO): NO